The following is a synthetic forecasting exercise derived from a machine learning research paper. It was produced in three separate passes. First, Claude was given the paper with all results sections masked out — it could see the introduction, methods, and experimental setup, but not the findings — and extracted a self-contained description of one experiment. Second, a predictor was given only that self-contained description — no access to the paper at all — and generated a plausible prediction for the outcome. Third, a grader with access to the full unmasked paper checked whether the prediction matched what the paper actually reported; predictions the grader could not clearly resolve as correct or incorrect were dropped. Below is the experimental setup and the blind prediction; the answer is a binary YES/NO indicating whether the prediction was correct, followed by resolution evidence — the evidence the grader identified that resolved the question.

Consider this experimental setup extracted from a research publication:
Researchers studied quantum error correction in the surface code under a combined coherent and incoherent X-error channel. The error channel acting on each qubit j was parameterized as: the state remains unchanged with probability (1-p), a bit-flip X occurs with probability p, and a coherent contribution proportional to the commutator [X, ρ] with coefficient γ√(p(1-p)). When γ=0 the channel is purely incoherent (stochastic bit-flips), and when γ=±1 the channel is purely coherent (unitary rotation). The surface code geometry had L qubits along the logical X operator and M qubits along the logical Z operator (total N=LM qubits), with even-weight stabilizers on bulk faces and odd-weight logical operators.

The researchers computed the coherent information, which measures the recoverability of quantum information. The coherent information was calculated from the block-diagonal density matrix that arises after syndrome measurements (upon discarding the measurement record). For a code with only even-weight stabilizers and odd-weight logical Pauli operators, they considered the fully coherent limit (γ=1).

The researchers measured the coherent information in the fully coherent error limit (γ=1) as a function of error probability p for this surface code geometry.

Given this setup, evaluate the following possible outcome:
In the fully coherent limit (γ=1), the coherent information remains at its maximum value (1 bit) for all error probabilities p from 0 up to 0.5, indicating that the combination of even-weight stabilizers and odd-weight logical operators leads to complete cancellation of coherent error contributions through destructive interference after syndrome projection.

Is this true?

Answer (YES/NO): YES